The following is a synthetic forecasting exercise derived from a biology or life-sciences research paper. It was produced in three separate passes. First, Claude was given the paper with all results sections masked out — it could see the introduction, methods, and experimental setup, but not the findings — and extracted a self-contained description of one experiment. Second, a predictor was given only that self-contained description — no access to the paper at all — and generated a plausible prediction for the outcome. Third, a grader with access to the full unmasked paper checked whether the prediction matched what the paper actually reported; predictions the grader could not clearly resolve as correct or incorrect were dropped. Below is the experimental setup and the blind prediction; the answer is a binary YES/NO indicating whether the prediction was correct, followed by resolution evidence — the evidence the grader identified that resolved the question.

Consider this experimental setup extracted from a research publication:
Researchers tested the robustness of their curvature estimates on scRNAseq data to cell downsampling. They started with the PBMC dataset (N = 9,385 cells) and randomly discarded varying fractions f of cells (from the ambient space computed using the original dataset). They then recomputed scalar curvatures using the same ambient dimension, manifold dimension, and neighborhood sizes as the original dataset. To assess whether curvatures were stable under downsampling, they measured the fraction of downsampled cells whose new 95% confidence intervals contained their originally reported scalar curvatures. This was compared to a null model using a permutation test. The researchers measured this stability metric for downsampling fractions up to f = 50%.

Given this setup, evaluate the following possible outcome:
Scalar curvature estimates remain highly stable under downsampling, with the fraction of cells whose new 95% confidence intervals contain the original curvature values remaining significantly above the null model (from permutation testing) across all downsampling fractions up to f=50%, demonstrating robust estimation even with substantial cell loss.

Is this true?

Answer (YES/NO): YES